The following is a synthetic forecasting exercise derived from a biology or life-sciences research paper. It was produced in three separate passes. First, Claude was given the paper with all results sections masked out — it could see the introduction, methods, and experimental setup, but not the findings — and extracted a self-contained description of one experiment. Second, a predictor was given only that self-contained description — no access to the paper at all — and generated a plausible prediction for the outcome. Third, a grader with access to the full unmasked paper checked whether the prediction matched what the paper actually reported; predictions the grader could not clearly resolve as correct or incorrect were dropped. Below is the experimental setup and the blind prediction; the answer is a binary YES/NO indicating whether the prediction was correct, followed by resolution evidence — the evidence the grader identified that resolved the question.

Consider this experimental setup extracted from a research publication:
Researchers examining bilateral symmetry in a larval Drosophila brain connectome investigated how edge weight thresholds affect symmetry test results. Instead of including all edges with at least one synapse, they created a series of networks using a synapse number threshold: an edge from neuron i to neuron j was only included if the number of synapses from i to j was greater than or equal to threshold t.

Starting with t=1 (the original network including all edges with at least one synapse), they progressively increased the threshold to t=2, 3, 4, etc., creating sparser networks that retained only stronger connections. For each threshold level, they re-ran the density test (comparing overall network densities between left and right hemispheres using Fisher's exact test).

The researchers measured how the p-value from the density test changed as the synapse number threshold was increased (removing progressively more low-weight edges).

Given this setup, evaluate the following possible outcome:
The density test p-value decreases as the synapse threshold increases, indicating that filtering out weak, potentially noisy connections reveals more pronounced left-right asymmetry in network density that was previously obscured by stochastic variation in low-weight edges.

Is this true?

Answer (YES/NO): NO